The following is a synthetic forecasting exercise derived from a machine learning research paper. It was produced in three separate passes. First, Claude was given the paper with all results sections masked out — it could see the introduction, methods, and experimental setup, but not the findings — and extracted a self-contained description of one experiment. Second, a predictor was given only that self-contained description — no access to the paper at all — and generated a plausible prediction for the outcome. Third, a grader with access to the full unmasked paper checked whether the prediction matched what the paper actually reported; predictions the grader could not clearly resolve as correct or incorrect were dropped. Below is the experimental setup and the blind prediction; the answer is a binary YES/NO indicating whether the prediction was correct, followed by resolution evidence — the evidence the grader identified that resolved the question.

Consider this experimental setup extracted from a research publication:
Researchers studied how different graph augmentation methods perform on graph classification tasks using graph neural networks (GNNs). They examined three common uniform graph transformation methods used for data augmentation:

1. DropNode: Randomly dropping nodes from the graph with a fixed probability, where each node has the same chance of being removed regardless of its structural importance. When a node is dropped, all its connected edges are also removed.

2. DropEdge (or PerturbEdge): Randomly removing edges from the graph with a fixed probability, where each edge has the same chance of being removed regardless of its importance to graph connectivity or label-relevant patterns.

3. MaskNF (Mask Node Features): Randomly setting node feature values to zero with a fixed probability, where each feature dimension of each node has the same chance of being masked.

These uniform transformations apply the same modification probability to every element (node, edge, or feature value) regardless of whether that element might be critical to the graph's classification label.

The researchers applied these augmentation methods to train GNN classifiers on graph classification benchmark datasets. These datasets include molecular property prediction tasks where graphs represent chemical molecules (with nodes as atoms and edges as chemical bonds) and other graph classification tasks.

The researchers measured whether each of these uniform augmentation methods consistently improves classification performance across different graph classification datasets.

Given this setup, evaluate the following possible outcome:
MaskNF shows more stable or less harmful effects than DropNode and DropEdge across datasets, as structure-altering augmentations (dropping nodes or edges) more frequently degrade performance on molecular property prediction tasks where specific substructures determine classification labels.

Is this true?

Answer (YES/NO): NO